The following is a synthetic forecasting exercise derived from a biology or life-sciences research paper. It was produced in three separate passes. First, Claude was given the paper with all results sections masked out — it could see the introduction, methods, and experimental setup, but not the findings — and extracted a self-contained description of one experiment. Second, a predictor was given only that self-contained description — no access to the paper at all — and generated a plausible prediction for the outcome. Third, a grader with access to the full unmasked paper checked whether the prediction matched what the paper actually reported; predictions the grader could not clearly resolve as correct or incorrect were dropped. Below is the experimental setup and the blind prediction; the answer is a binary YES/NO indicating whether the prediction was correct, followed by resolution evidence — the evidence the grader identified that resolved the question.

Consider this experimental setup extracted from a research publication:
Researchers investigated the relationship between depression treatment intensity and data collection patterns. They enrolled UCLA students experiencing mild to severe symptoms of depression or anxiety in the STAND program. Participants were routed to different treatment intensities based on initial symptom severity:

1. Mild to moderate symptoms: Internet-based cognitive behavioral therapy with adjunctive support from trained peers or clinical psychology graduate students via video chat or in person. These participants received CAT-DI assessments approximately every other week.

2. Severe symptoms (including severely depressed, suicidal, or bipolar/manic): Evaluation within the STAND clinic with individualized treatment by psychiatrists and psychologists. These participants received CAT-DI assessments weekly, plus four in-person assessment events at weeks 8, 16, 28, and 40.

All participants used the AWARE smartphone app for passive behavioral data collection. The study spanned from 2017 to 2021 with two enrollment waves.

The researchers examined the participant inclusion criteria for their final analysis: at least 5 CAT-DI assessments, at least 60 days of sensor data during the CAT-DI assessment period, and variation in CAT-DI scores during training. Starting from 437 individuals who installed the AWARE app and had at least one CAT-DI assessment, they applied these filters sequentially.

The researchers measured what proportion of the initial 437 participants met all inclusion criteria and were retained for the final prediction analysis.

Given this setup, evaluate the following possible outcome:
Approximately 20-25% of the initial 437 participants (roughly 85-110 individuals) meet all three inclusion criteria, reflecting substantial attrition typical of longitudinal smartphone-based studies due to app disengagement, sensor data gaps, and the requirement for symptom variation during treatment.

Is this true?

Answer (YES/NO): NO